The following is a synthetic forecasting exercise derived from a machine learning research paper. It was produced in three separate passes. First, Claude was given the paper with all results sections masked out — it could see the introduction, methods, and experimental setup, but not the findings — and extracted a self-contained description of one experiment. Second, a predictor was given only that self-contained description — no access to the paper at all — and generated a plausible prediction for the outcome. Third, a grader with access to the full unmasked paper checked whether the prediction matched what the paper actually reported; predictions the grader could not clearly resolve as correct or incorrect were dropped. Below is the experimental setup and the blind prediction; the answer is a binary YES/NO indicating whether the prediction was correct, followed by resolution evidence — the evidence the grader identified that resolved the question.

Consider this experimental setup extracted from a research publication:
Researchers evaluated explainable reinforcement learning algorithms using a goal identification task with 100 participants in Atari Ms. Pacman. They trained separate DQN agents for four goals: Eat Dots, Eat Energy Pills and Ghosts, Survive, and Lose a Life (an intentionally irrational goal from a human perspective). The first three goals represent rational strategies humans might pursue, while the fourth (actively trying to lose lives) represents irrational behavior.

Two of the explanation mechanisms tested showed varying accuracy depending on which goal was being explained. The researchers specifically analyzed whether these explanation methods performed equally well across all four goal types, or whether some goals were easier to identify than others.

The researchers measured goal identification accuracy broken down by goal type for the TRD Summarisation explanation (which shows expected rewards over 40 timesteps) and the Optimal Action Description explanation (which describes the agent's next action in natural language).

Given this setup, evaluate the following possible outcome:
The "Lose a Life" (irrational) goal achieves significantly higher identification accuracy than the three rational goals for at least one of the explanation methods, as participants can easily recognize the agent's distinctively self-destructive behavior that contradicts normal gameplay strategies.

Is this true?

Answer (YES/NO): YES